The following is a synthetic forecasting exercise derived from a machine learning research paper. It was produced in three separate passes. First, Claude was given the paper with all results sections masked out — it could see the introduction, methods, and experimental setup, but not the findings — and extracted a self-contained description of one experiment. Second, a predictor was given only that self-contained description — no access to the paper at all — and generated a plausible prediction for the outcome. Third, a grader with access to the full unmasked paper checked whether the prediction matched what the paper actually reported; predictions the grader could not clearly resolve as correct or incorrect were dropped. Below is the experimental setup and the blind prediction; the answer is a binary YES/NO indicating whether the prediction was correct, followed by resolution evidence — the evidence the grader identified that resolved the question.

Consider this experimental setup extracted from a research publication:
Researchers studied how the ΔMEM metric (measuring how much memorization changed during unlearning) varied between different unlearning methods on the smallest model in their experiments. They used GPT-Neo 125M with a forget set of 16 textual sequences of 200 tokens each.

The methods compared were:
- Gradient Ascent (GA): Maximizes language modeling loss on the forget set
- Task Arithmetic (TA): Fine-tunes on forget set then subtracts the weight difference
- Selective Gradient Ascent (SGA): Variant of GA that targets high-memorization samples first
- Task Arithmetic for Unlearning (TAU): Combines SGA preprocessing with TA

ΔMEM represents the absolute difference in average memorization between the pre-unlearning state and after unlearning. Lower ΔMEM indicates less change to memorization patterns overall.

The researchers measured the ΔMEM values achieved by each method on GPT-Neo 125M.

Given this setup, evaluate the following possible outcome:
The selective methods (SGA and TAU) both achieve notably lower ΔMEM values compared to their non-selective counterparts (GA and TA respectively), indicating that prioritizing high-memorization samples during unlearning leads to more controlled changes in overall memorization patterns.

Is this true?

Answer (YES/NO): NO